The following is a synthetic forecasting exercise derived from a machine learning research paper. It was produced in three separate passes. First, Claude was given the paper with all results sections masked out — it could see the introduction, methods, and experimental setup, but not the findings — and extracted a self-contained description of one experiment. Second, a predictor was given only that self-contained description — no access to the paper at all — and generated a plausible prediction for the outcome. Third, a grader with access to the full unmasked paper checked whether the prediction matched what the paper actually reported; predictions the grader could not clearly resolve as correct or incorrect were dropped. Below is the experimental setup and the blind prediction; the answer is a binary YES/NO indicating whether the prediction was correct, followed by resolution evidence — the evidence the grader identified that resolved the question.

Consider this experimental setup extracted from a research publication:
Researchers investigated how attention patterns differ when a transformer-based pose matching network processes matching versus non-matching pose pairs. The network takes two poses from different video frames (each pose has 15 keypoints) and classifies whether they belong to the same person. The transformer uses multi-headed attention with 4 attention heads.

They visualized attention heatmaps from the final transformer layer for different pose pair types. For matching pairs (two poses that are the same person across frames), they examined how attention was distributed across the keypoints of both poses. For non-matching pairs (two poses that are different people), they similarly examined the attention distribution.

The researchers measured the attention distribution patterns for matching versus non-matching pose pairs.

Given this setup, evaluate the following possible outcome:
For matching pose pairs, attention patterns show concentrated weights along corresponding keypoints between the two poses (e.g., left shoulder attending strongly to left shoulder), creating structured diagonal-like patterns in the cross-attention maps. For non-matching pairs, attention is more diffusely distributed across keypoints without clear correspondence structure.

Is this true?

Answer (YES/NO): NO